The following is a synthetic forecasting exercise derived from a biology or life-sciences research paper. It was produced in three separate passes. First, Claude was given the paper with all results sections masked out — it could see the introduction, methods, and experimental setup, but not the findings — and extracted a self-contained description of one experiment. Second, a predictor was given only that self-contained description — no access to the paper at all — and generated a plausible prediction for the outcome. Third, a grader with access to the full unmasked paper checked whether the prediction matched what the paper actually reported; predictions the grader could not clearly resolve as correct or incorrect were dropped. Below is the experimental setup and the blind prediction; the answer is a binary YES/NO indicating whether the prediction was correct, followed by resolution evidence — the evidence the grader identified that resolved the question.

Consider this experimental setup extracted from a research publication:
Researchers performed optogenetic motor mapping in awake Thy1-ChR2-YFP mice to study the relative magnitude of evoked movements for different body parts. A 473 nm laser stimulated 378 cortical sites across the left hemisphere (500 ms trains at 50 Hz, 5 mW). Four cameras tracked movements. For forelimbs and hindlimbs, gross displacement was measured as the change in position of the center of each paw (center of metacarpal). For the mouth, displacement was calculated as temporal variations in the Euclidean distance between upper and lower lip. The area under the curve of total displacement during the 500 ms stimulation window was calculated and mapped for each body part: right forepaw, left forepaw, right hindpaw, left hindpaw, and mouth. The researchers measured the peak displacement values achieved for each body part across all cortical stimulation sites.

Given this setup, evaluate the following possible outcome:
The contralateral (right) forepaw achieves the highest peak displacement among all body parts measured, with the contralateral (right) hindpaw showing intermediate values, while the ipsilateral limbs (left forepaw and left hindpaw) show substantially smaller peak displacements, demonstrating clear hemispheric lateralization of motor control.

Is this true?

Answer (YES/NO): NO